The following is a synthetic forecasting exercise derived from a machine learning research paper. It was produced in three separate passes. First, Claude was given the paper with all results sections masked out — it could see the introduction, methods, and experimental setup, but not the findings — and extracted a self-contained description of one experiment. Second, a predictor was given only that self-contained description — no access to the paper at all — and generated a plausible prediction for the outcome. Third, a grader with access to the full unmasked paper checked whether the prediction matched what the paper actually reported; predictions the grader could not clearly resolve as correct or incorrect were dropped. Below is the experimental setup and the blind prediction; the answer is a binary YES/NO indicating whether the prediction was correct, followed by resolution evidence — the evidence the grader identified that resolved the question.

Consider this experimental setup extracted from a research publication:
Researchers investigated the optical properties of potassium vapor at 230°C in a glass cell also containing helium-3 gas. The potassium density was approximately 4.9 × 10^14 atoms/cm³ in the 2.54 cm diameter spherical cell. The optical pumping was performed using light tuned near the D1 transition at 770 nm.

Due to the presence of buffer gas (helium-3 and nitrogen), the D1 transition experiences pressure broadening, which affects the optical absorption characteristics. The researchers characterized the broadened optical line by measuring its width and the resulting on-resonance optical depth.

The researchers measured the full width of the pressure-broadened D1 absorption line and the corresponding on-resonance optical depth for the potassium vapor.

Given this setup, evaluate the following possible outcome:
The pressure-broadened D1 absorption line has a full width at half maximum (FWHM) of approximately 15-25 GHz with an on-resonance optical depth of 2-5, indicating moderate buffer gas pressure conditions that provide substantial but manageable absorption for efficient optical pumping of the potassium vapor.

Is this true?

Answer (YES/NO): NO